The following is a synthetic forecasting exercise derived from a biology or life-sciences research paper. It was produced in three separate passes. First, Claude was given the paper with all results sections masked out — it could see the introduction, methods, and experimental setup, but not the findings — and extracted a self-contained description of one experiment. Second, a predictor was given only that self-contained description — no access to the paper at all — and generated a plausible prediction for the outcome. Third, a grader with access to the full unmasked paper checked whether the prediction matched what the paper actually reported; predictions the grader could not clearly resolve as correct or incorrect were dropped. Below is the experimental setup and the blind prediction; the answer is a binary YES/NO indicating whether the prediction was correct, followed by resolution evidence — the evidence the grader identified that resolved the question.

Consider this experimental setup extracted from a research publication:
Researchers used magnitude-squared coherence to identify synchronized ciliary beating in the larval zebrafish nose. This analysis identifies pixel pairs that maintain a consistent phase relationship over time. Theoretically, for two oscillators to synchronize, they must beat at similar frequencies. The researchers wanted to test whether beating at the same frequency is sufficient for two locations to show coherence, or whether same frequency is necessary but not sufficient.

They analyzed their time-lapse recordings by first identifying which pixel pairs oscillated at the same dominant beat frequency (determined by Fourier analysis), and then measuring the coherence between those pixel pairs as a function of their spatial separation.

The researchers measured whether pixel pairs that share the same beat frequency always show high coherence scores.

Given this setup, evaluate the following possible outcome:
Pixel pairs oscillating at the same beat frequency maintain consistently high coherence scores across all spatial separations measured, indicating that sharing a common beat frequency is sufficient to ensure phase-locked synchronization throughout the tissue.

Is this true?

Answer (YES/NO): NO